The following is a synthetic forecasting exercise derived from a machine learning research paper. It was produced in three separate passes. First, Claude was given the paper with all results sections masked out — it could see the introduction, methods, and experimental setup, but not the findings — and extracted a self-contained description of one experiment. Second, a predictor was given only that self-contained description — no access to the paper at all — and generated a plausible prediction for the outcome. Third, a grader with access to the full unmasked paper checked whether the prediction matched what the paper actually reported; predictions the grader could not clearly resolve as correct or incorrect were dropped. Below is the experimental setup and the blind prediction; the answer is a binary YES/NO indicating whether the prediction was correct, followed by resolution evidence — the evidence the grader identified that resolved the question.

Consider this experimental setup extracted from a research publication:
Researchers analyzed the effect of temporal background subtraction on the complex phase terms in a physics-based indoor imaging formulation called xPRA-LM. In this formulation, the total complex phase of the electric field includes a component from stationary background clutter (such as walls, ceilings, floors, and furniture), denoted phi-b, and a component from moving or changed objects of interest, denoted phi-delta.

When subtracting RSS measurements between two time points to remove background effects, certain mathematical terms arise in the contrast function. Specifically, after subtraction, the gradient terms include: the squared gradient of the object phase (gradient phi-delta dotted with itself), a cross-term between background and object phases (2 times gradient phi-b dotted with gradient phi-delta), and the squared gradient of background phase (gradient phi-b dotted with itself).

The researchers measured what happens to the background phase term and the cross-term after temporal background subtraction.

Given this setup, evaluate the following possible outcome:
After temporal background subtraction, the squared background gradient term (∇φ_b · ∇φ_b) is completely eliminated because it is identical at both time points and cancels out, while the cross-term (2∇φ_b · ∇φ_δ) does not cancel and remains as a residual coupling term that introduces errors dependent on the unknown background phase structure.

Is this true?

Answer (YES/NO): NO